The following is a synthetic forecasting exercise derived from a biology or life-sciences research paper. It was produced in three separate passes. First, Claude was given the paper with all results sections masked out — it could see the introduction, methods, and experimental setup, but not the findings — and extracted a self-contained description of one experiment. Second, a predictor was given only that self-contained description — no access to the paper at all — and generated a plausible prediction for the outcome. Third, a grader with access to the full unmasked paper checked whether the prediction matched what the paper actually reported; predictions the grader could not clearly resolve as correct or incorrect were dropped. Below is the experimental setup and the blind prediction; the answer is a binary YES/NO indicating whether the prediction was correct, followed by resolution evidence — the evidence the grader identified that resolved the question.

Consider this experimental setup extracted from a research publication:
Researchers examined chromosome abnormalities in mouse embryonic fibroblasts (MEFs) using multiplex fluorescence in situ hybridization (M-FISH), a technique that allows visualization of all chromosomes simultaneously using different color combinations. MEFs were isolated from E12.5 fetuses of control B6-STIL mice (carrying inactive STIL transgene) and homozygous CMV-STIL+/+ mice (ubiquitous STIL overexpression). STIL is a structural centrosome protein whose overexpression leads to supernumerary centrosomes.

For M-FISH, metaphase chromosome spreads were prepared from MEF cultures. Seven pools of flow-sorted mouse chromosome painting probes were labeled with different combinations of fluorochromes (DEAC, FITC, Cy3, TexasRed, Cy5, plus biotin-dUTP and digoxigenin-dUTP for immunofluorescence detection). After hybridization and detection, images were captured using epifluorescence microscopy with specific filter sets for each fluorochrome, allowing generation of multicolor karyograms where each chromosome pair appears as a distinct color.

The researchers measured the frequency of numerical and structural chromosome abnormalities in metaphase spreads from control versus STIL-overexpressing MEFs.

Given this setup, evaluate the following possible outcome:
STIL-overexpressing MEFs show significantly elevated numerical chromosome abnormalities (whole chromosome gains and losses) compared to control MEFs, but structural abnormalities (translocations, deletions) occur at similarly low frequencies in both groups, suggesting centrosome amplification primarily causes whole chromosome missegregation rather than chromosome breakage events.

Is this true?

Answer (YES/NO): NO